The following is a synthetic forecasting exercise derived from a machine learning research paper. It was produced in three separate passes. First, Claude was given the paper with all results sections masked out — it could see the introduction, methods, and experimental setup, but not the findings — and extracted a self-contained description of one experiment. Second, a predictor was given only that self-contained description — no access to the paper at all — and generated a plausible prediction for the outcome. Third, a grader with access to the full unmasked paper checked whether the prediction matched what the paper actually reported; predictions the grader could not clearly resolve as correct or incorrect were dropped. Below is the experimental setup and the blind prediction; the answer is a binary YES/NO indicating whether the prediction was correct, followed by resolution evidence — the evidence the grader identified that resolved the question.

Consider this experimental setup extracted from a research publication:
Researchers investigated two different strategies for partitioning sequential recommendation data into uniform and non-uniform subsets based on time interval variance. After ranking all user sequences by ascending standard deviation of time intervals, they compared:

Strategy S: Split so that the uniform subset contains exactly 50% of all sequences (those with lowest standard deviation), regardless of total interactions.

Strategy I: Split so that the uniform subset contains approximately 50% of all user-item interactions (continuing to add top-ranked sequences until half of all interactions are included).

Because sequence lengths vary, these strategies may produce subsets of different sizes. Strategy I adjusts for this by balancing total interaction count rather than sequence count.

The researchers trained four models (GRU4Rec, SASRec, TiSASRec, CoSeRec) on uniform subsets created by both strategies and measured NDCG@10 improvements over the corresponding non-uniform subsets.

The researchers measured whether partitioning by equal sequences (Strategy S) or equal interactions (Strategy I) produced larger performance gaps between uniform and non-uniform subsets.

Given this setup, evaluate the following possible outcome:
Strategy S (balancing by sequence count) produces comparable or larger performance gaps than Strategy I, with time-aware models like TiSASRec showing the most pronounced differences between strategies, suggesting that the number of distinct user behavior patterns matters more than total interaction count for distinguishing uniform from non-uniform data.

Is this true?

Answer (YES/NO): NO